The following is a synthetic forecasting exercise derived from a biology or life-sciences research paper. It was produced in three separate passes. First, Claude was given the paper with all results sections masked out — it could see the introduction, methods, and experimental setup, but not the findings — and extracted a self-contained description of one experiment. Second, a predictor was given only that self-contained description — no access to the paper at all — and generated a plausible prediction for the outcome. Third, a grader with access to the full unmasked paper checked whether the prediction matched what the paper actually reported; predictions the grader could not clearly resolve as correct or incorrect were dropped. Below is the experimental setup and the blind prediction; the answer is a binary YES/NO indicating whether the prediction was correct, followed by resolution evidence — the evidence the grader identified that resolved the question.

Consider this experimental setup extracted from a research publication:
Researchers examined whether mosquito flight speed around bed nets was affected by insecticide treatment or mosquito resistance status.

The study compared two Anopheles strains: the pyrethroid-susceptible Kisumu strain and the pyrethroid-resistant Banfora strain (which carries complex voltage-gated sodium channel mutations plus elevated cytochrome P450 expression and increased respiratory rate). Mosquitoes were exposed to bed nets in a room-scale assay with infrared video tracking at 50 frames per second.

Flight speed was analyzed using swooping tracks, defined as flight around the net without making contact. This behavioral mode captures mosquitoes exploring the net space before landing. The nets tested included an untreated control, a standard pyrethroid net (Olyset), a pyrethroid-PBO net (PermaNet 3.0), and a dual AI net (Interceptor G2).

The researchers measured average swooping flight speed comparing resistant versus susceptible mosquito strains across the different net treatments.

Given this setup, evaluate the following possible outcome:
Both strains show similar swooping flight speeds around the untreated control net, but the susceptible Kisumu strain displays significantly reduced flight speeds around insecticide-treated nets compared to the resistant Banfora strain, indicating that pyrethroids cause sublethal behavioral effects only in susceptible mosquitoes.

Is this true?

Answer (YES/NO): NO